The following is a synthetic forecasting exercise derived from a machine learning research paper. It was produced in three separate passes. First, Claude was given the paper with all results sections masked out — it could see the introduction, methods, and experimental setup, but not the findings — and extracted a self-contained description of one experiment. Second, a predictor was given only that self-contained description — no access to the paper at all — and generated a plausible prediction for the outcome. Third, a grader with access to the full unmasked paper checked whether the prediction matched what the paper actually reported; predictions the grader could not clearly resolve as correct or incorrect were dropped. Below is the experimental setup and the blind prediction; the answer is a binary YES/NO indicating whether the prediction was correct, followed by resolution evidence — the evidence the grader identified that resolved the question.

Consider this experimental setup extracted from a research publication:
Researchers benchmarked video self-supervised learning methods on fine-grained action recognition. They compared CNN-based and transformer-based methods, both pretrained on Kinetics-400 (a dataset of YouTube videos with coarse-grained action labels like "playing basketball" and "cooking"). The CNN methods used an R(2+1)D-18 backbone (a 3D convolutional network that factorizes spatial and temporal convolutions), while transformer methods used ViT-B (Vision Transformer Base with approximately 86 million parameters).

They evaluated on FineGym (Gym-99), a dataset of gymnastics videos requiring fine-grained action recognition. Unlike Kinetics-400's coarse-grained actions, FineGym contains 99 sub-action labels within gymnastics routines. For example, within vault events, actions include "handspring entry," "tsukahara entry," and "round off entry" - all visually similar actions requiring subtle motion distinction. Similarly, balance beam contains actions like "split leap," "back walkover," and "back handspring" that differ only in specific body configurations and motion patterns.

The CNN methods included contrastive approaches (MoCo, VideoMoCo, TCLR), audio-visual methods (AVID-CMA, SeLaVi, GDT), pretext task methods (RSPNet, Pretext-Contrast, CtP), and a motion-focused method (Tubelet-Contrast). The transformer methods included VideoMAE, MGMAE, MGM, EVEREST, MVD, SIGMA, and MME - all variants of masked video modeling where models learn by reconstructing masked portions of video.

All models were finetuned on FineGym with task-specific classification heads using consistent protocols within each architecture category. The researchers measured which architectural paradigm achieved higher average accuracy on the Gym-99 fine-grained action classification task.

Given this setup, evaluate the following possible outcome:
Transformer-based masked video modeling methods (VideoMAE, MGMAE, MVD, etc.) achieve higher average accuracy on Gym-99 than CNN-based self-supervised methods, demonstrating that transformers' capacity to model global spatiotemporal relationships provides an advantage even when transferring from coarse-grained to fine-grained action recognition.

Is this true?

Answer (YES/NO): NO